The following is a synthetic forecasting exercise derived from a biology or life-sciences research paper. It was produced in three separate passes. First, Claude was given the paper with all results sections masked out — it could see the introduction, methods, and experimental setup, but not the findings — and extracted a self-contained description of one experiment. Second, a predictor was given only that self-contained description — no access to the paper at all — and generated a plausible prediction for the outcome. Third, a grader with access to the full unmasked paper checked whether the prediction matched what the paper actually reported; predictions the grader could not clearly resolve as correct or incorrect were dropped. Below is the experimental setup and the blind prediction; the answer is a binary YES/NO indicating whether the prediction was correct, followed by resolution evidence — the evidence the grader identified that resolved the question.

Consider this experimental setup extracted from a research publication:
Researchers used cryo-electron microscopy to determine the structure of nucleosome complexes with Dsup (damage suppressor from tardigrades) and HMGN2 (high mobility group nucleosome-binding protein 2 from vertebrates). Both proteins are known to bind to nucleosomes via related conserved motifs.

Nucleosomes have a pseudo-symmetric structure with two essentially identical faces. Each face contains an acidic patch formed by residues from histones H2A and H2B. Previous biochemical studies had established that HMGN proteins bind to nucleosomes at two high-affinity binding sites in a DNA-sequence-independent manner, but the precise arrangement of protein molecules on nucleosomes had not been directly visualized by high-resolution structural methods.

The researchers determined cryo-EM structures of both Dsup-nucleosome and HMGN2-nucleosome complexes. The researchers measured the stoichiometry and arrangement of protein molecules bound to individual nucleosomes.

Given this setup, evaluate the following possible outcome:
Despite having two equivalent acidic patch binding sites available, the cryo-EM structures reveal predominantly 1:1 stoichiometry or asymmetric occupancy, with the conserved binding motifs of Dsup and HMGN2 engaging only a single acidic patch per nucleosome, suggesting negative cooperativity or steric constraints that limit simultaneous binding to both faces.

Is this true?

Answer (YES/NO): NO